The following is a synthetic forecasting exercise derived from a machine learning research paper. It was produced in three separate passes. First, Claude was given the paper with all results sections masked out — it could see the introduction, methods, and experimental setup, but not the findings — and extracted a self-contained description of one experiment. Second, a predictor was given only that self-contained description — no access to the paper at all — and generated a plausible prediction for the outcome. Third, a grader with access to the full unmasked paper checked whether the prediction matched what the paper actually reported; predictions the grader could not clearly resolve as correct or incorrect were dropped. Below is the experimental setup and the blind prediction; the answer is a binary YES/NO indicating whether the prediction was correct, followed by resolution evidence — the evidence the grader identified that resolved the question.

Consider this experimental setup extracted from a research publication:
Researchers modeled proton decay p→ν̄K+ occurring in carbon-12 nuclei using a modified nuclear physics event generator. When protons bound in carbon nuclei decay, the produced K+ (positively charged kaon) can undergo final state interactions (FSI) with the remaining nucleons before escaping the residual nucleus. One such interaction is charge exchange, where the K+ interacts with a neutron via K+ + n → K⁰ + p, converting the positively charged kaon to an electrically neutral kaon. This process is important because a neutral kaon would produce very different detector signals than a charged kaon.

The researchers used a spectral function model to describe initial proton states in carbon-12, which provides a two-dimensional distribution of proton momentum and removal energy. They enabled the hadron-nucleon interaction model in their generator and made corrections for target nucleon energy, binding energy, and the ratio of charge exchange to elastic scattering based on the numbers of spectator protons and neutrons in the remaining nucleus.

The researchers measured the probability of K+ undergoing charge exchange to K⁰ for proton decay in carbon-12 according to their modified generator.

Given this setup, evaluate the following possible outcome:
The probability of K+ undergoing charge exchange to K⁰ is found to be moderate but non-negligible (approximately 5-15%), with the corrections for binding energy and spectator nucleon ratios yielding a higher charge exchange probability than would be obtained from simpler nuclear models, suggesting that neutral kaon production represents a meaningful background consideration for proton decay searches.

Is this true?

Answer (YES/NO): NO